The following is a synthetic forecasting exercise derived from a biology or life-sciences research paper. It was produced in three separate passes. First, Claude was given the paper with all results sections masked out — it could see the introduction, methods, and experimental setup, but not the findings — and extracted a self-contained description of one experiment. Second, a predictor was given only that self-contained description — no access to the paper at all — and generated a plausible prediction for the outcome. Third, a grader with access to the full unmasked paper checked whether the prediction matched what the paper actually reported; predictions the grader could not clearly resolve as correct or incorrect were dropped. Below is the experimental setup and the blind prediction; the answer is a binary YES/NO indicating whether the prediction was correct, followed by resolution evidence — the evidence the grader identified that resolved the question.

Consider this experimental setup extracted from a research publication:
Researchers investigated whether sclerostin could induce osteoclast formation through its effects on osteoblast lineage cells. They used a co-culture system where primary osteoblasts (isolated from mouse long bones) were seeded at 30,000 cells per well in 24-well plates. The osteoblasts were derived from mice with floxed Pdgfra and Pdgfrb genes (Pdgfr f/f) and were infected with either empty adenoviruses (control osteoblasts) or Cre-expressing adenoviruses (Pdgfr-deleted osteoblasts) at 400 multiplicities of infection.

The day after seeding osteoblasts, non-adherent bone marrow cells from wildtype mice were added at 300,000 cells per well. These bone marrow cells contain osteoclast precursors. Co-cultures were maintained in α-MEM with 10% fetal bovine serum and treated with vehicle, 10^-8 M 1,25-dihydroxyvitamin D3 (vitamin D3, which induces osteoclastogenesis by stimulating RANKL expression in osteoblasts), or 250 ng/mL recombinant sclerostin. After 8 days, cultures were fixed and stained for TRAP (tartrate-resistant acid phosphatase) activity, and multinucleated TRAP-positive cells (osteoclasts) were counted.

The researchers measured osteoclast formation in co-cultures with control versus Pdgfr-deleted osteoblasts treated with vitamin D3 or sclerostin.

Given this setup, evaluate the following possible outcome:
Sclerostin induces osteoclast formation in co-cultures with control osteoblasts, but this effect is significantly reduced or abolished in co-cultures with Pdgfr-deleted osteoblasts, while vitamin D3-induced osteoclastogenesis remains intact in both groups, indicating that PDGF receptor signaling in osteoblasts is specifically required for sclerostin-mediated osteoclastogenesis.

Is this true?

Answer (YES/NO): NO